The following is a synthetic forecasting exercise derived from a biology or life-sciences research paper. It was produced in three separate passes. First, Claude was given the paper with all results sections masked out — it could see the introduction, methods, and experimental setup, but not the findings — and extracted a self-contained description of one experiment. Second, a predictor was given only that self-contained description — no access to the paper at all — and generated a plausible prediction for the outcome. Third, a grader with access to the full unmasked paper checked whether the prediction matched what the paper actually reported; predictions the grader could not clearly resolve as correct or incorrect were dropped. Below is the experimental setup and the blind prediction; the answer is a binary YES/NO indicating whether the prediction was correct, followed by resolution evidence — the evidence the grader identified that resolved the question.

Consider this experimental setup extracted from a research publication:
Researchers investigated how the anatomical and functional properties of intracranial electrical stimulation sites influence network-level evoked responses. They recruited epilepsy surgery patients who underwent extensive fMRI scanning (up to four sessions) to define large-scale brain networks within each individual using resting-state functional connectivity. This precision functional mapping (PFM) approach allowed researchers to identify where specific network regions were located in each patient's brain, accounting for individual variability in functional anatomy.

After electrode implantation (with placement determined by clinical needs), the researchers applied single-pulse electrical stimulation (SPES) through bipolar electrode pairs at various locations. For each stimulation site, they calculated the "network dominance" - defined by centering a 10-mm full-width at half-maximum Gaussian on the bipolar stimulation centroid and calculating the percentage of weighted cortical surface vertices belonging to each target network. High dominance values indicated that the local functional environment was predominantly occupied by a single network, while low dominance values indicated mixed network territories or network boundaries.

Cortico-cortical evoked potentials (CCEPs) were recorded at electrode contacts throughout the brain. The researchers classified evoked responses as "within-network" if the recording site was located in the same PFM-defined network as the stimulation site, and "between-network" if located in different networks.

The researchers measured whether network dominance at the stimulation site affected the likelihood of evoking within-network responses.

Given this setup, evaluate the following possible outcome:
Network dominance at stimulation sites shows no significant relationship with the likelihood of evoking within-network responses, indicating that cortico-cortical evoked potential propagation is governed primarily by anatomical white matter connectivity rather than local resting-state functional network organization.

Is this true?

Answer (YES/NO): NO